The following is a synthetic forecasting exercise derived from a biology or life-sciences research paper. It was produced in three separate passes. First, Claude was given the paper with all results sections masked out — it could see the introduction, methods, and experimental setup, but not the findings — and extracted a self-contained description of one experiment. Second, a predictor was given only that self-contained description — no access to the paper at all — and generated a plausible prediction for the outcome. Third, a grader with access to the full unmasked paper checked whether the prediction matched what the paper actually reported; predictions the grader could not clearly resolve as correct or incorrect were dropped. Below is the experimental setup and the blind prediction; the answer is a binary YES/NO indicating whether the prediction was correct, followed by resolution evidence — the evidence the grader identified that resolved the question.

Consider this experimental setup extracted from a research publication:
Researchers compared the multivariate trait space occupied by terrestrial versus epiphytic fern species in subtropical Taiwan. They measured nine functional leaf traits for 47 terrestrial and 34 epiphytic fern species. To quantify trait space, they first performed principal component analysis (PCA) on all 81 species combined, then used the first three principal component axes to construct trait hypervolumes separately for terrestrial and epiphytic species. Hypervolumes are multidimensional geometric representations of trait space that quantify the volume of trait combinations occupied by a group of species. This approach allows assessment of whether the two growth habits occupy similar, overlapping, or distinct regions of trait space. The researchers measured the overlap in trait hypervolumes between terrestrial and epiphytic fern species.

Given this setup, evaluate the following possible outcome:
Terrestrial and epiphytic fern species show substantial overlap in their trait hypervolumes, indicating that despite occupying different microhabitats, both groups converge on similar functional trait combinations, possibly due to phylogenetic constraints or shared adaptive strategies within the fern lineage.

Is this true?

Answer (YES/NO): NO